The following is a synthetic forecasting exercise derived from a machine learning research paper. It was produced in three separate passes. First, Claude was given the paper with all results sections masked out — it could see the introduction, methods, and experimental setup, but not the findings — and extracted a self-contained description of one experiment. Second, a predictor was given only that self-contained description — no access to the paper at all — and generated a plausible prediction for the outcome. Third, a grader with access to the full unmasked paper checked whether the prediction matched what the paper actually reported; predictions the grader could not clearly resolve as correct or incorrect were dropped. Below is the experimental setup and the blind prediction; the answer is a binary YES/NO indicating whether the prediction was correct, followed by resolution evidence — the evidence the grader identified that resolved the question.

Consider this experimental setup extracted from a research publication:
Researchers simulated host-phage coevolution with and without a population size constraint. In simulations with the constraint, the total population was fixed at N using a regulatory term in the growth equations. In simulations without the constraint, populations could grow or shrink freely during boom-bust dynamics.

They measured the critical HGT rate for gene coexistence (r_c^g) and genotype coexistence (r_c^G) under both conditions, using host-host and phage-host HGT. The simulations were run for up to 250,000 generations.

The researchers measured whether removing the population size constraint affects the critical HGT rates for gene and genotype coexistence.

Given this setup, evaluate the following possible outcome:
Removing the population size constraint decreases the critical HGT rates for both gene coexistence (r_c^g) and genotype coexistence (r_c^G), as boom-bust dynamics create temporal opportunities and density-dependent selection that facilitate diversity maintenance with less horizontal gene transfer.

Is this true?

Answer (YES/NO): NO